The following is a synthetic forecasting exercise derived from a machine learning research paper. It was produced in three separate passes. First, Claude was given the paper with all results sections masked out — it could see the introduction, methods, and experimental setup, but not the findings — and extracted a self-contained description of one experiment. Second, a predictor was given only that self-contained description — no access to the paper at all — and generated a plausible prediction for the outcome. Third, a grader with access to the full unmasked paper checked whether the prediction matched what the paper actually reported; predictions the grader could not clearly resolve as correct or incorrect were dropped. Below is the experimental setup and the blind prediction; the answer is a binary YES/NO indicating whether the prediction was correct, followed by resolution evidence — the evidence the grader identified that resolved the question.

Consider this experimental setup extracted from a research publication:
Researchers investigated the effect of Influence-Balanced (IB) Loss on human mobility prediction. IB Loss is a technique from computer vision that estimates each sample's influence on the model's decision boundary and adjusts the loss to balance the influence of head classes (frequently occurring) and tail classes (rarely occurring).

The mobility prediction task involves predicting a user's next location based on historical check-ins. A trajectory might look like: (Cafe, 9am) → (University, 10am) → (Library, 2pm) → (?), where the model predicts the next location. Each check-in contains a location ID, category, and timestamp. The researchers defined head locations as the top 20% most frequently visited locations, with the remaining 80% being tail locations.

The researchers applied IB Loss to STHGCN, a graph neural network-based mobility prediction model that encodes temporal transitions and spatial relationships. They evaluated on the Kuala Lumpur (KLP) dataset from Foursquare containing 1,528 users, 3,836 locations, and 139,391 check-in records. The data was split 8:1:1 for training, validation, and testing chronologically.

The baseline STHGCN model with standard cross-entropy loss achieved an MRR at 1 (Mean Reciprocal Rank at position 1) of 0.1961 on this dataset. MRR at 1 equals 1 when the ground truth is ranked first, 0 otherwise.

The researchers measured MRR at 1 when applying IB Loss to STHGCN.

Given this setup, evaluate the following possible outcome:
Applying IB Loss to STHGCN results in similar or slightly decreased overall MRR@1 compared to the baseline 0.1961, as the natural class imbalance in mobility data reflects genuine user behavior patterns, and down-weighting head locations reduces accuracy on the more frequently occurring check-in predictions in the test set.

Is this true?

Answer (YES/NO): NO